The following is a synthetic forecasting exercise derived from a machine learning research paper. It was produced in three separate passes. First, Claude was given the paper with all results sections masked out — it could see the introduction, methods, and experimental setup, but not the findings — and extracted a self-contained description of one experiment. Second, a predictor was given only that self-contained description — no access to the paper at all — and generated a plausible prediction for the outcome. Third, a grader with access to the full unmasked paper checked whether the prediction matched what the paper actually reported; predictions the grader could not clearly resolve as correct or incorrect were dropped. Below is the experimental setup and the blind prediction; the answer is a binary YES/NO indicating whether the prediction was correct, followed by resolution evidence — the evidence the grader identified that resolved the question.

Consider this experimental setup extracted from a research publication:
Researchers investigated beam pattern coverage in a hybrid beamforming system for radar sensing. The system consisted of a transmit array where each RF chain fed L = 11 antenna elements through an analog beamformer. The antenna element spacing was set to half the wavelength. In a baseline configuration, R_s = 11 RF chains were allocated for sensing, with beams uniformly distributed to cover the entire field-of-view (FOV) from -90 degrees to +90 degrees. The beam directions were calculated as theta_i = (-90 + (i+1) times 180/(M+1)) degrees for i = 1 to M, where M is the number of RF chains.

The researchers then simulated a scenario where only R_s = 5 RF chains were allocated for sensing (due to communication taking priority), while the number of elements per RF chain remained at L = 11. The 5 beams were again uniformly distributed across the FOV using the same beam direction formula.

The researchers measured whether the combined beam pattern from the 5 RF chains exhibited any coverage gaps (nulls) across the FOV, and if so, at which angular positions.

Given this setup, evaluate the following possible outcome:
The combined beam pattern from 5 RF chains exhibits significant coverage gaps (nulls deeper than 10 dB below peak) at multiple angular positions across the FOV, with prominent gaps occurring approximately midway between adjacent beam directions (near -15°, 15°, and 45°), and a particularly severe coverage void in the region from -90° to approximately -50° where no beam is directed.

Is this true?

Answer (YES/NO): NO